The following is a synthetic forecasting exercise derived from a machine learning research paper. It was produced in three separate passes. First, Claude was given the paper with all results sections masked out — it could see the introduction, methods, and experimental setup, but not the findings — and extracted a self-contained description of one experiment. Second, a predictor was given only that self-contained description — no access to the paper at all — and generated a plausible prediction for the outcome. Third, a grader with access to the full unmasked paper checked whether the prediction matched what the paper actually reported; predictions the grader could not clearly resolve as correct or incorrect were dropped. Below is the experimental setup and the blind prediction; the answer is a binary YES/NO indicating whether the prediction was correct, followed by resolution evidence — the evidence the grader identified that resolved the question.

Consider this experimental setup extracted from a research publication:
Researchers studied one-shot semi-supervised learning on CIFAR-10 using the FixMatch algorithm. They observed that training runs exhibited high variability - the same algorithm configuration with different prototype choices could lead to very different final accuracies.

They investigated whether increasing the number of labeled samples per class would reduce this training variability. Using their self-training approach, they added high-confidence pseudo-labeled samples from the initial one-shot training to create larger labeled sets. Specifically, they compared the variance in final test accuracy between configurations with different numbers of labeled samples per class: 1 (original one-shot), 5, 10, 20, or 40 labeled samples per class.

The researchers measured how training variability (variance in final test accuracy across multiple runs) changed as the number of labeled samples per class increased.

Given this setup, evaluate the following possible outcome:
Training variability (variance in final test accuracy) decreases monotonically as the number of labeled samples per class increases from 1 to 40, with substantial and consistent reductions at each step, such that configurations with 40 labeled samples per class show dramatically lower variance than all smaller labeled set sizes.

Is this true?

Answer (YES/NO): NO